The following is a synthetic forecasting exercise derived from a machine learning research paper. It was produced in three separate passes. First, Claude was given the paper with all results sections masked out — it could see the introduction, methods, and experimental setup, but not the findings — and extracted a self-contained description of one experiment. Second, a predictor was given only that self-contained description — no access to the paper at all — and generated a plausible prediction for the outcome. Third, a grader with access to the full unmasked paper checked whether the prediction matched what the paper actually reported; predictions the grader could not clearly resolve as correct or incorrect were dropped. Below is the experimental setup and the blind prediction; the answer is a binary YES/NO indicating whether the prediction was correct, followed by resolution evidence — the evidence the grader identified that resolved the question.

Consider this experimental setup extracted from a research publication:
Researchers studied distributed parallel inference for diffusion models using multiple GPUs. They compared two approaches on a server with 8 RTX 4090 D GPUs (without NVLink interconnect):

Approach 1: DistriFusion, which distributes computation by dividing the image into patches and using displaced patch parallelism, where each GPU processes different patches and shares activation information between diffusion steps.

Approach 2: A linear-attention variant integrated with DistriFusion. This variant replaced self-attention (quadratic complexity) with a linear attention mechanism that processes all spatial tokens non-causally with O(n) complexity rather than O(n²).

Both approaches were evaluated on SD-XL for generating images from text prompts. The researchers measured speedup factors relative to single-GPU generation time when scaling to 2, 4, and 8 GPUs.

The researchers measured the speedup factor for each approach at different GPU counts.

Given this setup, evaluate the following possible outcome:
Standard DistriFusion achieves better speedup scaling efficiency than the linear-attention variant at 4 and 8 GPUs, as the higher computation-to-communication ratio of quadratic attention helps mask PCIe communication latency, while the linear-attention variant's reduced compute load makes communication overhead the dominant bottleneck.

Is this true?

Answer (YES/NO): NO